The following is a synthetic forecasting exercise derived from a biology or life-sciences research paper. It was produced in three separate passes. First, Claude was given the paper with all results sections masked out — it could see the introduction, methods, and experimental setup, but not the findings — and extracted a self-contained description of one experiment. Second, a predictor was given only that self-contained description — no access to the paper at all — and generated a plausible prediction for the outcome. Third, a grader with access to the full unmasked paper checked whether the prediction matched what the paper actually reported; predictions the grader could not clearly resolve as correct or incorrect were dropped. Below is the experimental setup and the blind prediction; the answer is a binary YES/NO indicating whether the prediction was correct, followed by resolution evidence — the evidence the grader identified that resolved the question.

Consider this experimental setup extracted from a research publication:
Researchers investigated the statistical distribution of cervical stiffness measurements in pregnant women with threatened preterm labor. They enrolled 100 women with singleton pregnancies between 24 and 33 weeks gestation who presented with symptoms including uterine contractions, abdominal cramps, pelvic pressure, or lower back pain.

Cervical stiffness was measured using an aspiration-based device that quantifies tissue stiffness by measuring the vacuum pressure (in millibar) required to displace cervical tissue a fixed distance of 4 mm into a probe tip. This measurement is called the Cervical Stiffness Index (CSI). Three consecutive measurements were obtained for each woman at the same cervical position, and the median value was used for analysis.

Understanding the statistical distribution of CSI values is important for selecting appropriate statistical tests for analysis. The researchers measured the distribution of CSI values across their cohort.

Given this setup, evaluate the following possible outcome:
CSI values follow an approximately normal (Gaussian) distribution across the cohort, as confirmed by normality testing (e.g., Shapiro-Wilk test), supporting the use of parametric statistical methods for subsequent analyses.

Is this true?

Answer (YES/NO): NO